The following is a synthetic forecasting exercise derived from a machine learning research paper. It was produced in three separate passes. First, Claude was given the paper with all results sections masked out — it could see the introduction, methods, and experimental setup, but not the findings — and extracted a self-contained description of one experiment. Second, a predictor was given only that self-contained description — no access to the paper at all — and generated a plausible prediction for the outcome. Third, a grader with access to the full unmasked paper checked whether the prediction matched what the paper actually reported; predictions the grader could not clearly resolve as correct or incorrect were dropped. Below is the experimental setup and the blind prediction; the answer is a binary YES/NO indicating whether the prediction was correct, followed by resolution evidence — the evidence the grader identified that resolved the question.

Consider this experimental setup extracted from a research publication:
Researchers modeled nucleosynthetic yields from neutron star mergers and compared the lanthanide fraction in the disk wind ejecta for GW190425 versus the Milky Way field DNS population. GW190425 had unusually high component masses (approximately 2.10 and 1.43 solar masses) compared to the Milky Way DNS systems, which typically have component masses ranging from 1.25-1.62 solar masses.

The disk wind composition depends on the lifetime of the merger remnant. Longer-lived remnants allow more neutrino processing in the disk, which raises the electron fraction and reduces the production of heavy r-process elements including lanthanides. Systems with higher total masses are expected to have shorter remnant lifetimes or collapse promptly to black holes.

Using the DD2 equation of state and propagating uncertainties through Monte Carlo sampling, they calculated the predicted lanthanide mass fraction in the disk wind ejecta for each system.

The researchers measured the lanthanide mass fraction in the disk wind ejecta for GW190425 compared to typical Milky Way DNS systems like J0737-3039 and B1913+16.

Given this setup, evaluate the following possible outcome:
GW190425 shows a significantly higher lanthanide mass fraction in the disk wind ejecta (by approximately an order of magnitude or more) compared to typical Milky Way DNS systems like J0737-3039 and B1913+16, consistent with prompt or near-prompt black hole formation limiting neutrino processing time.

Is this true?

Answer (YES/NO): YES